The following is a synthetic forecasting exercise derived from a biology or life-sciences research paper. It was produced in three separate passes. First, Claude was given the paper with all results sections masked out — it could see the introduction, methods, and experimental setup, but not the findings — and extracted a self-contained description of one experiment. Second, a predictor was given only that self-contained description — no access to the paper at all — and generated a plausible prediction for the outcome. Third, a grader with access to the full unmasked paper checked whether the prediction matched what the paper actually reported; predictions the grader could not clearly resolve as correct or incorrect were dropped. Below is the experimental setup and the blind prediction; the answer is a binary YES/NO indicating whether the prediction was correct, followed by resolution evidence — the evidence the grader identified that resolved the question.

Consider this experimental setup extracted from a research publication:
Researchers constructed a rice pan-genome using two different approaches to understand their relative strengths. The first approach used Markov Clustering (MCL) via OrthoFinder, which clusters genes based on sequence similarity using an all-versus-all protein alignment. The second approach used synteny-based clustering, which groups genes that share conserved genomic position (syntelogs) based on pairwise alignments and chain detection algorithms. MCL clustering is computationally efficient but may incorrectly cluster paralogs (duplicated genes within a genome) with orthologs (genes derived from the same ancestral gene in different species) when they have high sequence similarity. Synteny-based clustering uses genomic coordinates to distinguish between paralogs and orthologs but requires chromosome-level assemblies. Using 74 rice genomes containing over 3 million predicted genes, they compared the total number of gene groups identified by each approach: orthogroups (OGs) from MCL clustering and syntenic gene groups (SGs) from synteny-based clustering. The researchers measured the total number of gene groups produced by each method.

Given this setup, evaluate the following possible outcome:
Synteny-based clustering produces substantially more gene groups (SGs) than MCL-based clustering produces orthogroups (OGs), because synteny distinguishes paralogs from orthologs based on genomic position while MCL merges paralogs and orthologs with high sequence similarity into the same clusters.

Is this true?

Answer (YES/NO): YES